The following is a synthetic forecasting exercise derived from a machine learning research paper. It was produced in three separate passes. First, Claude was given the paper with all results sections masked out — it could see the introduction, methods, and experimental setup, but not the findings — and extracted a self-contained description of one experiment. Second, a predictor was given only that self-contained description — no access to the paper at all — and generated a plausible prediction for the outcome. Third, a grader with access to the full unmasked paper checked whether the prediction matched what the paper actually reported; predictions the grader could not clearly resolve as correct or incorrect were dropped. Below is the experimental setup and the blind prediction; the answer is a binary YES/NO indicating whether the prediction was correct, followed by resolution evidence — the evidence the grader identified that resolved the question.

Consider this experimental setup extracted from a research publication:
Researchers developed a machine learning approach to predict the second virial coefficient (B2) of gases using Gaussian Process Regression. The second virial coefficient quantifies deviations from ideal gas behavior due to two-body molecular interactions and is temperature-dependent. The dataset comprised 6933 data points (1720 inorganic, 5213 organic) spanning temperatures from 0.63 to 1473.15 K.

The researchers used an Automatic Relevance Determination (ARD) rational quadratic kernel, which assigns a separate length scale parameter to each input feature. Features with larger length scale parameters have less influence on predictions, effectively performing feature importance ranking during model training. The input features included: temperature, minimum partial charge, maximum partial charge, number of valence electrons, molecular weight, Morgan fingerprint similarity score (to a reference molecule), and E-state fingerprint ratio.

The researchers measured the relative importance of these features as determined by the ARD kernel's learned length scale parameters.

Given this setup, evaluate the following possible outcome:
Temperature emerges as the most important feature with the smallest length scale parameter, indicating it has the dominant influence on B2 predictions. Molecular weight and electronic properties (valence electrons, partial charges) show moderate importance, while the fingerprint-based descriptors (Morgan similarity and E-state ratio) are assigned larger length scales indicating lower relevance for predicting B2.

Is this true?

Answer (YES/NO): NO